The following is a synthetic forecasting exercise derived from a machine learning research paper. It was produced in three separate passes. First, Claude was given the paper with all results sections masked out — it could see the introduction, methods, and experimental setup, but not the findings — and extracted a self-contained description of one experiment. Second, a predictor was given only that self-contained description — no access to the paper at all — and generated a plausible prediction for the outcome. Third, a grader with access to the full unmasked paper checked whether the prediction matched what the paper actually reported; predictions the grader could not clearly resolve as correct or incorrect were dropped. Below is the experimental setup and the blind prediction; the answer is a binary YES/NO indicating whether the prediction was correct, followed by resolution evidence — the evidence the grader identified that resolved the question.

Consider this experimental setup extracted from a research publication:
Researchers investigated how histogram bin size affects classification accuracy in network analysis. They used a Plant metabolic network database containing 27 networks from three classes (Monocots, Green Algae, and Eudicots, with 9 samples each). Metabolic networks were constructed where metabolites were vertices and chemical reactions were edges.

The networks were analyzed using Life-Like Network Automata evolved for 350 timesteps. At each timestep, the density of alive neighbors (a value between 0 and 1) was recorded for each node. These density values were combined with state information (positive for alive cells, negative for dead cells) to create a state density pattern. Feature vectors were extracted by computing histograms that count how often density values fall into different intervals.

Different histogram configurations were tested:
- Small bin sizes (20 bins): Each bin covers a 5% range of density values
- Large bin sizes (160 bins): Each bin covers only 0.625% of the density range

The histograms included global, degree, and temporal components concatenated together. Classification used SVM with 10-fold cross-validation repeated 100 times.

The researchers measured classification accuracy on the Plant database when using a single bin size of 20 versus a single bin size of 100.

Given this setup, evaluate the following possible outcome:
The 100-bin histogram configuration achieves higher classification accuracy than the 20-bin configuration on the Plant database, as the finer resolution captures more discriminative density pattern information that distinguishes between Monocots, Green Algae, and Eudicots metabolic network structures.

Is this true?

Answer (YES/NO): YES